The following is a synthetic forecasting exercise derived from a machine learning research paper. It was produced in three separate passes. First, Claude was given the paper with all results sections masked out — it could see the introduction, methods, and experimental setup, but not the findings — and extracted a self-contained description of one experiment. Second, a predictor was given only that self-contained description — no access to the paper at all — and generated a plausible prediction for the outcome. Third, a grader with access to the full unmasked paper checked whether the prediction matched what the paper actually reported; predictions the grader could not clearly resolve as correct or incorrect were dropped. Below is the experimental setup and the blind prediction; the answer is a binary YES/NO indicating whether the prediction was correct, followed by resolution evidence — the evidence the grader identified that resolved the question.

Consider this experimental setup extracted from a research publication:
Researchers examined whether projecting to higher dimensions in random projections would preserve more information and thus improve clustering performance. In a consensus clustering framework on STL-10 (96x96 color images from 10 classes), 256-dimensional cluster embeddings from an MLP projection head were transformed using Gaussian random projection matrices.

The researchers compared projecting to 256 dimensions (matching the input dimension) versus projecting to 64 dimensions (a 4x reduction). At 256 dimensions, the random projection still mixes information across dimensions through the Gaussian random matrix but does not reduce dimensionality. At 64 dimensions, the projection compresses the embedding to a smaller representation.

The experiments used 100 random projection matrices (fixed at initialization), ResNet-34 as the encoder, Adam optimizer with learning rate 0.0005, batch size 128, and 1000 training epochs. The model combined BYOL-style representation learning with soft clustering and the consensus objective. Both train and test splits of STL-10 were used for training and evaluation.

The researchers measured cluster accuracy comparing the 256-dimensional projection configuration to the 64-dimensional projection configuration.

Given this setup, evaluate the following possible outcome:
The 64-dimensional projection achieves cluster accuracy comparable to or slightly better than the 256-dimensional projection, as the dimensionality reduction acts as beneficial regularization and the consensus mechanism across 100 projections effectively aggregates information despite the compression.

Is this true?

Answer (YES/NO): YES